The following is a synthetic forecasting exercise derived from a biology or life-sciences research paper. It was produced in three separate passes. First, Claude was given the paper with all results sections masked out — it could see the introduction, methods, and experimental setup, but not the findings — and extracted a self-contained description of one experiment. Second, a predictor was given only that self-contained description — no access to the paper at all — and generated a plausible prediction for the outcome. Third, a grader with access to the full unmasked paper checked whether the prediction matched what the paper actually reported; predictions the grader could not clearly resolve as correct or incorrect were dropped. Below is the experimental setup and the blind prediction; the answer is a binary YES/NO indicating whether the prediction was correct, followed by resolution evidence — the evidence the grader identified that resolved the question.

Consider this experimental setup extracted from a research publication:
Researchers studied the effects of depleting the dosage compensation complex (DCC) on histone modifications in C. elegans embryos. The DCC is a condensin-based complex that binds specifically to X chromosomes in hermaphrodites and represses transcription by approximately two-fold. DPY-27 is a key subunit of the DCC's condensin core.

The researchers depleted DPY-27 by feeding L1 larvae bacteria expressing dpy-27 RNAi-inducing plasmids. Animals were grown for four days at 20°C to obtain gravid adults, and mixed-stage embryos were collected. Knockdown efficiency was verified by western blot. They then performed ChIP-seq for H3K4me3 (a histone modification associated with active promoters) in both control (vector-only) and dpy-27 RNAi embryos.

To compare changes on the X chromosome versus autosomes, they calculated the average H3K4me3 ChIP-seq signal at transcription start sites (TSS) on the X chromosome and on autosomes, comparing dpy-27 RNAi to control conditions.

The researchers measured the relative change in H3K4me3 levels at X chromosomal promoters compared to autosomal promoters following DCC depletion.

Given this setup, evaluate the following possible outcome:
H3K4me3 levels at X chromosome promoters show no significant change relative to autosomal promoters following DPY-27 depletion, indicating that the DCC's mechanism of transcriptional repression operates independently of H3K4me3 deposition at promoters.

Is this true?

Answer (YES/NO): NO